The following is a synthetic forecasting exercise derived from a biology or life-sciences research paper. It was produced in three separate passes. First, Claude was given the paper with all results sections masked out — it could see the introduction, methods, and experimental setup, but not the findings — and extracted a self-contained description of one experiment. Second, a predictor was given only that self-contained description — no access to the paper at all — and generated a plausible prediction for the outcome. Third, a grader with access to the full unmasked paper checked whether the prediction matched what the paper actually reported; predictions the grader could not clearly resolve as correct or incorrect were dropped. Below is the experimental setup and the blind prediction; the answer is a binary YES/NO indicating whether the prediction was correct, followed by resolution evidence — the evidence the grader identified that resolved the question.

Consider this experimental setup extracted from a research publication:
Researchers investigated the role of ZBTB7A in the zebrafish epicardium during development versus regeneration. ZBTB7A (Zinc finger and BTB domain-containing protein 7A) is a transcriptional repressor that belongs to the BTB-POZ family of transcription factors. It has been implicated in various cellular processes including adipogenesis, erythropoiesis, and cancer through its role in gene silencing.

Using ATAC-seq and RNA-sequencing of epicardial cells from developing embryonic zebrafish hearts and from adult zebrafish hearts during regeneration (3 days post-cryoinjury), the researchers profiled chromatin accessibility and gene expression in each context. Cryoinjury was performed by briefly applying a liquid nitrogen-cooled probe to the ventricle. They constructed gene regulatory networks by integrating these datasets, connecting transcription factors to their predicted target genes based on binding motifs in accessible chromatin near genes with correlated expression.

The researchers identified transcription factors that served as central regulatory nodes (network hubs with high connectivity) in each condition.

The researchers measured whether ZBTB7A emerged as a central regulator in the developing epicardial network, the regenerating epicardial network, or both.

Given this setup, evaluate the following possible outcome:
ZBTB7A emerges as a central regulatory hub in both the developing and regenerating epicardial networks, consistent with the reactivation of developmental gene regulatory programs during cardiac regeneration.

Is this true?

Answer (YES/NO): NO